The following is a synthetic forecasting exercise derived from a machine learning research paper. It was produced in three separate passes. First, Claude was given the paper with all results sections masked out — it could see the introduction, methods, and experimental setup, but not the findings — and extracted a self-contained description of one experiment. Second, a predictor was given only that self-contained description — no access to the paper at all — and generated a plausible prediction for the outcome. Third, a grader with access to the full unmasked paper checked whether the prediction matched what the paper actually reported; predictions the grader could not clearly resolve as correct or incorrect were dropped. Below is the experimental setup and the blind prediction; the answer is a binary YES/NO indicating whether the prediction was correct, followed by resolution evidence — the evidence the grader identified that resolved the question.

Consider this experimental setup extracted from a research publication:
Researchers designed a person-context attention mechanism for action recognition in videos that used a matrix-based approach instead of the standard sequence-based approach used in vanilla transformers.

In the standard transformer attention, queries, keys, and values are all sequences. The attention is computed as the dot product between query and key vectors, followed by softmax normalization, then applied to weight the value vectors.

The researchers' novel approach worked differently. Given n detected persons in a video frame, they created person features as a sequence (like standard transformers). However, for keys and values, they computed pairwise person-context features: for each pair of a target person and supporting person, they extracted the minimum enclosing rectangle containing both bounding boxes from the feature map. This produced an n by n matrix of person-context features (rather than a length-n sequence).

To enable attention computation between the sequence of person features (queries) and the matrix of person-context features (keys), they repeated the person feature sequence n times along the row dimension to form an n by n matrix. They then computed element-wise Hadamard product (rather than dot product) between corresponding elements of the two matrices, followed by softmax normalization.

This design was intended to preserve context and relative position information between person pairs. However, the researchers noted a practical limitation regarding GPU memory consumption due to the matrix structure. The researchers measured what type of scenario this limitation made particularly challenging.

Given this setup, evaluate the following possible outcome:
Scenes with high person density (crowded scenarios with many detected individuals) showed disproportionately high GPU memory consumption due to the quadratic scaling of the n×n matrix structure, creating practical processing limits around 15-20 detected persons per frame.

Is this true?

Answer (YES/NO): NO